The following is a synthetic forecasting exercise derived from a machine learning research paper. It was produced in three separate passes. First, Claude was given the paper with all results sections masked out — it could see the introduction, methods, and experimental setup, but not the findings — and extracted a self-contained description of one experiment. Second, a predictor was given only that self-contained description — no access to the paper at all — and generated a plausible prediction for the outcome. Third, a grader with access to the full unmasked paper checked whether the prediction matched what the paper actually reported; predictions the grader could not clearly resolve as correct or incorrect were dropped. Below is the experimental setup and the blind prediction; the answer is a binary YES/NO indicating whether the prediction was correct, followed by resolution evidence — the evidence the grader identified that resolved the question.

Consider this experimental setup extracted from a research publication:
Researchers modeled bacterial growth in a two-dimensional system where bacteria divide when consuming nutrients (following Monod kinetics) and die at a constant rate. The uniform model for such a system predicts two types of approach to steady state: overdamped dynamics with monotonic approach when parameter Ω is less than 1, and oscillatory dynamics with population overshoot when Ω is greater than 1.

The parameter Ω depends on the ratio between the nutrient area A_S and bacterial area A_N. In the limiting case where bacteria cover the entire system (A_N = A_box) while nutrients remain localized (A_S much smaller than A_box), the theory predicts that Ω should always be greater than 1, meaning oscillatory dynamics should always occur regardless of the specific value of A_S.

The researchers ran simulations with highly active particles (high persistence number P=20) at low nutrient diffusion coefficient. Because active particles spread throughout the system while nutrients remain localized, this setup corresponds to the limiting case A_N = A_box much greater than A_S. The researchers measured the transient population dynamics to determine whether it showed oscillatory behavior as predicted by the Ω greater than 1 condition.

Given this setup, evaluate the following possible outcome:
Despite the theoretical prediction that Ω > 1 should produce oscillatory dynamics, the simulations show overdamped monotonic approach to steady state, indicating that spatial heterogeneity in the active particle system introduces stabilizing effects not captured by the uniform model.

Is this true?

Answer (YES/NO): NO